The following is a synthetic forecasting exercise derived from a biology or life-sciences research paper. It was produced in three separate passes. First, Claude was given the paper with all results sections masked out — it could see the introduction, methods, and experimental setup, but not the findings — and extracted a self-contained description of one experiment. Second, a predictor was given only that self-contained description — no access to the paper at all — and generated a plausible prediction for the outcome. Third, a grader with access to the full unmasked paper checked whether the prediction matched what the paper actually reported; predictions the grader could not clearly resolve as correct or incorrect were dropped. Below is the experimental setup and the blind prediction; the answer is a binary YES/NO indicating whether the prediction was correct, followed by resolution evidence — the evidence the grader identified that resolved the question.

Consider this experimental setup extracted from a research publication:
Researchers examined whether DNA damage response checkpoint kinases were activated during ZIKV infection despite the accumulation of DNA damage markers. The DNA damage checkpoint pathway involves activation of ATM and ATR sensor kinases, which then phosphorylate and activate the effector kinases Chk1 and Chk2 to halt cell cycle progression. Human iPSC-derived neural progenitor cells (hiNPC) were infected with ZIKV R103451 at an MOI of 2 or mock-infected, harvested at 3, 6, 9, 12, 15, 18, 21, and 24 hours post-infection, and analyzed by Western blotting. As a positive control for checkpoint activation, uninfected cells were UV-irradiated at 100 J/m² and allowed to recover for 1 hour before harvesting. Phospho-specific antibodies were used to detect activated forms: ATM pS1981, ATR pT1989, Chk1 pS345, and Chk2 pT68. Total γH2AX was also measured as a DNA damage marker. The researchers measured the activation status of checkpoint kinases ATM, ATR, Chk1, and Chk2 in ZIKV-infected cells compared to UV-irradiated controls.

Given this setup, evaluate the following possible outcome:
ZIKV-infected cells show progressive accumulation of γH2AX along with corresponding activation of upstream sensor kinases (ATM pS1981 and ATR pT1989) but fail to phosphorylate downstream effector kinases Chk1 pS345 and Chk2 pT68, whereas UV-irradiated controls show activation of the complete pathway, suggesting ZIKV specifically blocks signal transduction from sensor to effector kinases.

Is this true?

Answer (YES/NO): NO